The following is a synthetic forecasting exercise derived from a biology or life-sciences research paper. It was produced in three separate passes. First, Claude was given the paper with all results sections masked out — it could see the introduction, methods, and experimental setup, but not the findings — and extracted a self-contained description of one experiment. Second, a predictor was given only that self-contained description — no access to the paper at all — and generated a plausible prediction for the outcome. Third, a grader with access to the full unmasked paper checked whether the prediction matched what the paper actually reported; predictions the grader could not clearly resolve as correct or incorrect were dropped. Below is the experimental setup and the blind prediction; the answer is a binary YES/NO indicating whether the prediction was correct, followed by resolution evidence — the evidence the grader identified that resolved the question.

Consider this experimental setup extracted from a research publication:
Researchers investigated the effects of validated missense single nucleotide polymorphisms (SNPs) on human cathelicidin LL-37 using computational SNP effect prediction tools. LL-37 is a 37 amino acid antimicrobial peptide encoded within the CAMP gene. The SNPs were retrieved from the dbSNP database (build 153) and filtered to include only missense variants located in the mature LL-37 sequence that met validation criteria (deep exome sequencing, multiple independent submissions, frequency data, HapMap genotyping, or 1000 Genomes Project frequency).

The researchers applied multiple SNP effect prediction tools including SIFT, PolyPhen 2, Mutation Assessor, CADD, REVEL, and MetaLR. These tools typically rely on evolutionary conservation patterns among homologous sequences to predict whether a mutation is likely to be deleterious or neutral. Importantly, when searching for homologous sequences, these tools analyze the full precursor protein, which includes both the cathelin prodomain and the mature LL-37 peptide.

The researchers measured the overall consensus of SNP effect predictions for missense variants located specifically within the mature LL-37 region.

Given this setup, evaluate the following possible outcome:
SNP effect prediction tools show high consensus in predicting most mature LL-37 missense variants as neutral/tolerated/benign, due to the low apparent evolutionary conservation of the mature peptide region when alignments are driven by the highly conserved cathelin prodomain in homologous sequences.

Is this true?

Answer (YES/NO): YES